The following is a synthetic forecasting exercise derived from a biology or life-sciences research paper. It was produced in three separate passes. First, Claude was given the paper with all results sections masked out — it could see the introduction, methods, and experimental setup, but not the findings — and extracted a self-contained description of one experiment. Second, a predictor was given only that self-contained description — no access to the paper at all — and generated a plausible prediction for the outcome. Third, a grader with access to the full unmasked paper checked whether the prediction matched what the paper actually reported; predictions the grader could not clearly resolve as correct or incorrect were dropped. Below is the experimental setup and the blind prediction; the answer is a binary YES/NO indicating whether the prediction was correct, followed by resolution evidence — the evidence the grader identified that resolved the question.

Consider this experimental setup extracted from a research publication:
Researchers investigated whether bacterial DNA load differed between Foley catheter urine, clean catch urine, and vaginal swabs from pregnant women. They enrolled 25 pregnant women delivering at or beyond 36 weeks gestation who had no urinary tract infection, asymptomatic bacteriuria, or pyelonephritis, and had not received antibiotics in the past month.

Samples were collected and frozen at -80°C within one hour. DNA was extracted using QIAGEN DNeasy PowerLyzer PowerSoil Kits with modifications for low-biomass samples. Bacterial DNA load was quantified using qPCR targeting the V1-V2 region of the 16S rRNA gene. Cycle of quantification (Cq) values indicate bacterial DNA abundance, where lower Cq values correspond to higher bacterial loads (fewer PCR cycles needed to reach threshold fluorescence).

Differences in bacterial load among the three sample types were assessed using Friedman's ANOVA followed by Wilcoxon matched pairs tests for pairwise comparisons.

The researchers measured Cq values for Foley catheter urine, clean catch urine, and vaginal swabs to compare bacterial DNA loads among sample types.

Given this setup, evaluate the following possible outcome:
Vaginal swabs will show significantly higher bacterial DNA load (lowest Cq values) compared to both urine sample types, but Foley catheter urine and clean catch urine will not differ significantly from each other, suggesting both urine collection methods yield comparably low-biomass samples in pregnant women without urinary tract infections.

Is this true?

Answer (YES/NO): NO